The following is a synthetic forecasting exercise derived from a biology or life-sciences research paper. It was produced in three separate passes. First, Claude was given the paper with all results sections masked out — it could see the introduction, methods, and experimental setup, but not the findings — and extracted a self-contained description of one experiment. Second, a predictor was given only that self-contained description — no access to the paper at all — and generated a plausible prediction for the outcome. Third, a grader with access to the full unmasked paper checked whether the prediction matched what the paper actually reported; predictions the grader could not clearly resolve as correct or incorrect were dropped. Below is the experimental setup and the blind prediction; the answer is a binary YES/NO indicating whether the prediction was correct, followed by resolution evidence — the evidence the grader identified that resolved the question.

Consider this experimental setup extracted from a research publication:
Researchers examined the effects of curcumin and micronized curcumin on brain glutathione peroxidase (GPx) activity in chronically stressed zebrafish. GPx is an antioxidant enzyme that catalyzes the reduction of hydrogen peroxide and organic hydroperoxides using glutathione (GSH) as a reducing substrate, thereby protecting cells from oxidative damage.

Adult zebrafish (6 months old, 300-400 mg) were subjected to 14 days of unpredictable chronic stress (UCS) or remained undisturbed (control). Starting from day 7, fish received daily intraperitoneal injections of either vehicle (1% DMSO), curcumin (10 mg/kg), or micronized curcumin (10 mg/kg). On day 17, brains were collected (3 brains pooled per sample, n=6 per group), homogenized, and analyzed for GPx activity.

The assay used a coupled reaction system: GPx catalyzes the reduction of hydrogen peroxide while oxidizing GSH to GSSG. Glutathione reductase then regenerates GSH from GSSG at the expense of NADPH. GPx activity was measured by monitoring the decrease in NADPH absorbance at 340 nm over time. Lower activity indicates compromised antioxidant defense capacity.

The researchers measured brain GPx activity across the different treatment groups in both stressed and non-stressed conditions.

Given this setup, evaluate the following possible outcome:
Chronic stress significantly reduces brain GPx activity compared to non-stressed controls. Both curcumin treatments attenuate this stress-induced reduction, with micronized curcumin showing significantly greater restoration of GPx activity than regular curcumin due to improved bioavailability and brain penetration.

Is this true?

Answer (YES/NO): NO